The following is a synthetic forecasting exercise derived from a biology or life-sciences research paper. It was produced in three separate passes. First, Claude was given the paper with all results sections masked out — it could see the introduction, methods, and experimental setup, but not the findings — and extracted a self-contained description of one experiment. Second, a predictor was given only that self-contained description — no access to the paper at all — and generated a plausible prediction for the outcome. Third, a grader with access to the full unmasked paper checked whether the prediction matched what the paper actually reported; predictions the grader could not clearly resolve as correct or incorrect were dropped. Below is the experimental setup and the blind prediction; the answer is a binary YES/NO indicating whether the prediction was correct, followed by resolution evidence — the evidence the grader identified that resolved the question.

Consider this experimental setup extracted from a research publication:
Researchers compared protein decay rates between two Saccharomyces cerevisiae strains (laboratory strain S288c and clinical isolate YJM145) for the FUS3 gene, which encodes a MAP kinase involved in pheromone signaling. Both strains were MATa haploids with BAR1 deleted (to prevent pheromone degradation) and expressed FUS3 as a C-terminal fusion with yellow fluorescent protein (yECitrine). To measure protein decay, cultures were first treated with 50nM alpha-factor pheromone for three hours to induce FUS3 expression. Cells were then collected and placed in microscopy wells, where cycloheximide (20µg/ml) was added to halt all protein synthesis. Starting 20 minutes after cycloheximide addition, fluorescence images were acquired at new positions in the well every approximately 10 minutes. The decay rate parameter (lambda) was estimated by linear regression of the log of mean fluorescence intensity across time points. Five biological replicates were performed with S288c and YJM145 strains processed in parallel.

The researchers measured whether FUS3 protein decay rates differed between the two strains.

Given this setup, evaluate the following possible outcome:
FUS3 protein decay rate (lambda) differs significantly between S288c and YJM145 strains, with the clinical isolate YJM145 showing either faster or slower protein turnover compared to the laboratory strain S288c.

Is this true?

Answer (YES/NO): NO